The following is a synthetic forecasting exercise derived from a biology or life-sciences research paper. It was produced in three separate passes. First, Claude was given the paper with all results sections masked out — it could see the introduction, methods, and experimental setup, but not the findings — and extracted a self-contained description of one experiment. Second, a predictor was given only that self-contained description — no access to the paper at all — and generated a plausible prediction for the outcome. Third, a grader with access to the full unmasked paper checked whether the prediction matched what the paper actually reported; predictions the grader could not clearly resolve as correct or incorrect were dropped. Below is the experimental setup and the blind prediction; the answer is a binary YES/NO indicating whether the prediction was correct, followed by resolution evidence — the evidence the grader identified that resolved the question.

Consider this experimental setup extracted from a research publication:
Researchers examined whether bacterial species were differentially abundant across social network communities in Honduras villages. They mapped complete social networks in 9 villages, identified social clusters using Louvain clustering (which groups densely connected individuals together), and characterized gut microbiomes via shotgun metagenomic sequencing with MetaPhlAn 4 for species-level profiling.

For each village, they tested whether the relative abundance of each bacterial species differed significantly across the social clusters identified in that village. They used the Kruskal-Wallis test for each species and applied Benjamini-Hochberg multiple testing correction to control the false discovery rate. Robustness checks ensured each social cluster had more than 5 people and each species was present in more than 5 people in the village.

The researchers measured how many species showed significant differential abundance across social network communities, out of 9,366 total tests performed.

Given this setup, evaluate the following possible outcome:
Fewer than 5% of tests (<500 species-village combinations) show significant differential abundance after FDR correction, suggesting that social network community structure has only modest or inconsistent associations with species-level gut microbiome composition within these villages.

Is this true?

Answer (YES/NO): YES